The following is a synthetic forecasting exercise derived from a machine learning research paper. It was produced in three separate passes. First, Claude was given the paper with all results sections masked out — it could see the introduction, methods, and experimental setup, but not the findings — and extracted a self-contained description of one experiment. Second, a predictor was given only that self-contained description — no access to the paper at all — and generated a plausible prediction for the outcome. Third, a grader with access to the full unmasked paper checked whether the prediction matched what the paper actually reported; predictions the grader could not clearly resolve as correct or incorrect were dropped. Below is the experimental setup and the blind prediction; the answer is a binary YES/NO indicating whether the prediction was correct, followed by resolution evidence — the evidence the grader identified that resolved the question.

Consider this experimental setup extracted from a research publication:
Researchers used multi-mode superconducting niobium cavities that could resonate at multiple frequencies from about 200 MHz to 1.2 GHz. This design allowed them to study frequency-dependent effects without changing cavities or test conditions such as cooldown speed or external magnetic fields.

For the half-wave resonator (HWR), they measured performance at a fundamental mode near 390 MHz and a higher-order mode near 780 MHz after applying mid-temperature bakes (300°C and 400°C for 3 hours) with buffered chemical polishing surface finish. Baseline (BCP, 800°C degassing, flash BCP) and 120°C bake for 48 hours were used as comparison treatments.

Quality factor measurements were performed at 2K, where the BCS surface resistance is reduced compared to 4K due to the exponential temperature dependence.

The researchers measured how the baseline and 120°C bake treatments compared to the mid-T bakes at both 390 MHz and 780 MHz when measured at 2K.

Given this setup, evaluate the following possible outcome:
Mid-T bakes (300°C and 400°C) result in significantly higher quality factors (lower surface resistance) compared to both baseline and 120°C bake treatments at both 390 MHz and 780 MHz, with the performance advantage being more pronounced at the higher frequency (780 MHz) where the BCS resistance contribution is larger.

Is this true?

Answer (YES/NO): NO